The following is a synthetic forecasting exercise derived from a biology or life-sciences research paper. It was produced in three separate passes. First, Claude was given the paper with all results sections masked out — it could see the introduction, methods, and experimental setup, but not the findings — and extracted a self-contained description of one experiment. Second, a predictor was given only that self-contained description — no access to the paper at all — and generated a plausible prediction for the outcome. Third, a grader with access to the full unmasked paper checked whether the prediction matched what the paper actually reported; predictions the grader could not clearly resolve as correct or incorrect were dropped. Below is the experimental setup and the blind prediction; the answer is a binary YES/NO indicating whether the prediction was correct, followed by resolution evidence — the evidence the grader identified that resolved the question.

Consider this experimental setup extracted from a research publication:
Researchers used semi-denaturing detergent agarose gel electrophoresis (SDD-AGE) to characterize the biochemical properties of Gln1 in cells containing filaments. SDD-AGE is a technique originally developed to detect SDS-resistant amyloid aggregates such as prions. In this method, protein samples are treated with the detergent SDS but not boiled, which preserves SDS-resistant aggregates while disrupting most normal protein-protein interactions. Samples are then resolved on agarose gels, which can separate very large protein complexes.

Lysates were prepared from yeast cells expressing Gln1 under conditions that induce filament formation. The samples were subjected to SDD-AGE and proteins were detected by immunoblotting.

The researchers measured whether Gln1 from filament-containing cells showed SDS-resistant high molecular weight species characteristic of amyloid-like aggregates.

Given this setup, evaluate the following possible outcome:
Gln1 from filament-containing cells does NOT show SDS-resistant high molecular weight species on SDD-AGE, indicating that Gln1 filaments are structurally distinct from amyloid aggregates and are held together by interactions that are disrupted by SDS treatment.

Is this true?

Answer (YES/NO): YES